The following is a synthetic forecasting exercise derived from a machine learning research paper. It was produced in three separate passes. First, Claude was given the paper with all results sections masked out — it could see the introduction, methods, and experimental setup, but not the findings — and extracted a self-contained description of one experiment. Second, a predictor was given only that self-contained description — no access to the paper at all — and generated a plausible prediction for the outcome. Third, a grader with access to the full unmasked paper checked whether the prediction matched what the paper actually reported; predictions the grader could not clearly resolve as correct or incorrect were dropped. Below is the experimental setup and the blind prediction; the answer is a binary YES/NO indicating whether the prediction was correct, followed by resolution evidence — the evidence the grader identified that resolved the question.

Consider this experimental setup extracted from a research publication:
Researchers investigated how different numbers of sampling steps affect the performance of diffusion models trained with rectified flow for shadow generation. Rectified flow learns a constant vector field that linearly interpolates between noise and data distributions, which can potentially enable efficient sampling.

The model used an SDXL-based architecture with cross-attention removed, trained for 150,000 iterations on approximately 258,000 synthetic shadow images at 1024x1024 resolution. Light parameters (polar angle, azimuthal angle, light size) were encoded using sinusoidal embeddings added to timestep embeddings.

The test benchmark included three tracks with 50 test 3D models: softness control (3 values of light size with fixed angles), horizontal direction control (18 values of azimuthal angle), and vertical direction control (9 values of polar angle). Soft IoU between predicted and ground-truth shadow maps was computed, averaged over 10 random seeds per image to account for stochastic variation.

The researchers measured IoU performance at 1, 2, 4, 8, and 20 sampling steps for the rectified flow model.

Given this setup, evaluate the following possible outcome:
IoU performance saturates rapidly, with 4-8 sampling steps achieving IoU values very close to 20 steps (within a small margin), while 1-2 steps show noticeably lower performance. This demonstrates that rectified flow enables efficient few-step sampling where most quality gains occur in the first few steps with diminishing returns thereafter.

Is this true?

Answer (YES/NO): NO